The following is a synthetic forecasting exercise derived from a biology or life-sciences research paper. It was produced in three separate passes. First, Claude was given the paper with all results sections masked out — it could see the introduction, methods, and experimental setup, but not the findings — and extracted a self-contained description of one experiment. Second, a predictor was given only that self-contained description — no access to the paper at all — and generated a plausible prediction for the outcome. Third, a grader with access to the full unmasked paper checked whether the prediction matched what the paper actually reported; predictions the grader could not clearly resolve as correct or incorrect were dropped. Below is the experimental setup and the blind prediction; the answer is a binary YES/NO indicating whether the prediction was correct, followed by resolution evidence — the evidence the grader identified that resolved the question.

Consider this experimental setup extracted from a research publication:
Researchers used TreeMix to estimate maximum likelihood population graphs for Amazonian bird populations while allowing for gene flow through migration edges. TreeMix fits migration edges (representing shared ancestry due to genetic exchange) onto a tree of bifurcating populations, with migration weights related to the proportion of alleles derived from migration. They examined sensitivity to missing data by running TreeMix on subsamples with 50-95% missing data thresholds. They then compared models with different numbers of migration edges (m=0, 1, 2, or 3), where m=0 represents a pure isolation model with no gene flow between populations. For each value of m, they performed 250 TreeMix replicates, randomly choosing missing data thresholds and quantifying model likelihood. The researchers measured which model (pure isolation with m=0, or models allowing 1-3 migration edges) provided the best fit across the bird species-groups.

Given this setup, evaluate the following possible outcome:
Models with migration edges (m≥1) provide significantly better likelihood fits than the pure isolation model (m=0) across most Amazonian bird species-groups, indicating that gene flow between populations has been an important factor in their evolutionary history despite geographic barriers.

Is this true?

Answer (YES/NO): YES